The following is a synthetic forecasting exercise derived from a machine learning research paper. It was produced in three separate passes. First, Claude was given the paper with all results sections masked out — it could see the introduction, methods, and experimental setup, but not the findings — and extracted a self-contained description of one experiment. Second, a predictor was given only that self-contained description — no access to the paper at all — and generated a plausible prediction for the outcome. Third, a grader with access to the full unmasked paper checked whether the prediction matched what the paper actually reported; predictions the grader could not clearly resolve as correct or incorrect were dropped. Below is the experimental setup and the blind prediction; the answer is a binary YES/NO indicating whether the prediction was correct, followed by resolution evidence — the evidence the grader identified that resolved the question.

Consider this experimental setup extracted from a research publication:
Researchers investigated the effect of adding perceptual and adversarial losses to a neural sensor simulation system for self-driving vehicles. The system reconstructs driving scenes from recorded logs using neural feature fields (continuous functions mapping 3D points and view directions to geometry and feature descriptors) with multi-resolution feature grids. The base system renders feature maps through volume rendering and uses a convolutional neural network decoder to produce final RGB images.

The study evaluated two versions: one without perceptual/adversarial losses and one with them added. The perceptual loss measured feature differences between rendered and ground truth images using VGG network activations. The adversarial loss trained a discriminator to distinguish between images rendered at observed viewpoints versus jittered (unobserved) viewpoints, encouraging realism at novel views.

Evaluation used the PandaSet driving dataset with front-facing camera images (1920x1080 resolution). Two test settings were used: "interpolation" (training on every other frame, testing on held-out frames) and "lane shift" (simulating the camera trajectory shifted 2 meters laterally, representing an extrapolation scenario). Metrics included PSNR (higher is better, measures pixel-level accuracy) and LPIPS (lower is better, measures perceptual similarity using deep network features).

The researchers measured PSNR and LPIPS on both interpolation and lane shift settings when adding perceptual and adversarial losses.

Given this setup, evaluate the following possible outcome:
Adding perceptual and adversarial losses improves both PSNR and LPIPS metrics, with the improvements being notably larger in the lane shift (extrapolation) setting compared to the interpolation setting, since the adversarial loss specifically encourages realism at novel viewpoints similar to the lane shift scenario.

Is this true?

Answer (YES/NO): NO